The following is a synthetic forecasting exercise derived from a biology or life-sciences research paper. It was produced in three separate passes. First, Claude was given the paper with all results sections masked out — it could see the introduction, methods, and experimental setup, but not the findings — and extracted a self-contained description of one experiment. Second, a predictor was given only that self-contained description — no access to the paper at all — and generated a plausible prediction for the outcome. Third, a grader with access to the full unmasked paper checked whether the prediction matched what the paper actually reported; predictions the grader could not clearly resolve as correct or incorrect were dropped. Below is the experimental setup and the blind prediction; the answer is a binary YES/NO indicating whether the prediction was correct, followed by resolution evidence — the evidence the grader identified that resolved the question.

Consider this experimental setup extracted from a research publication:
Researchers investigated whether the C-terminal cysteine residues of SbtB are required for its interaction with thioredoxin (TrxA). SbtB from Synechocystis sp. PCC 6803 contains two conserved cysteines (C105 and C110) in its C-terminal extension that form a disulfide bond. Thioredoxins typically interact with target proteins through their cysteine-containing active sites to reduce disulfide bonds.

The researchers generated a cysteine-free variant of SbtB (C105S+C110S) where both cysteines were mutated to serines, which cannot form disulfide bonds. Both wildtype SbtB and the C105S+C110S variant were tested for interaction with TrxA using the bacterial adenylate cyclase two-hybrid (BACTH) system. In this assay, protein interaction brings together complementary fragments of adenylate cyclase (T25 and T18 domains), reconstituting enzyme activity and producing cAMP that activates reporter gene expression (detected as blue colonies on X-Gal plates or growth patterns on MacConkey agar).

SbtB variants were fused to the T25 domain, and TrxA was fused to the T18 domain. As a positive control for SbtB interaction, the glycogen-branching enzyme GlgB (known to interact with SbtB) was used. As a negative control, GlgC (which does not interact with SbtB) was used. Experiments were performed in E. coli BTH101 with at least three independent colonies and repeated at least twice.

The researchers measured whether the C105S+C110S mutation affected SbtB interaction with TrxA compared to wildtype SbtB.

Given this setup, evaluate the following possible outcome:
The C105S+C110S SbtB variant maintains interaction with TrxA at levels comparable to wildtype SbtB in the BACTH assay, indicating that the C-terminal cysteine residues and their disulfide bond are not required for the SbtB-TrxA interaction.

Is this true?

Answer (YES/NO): NO